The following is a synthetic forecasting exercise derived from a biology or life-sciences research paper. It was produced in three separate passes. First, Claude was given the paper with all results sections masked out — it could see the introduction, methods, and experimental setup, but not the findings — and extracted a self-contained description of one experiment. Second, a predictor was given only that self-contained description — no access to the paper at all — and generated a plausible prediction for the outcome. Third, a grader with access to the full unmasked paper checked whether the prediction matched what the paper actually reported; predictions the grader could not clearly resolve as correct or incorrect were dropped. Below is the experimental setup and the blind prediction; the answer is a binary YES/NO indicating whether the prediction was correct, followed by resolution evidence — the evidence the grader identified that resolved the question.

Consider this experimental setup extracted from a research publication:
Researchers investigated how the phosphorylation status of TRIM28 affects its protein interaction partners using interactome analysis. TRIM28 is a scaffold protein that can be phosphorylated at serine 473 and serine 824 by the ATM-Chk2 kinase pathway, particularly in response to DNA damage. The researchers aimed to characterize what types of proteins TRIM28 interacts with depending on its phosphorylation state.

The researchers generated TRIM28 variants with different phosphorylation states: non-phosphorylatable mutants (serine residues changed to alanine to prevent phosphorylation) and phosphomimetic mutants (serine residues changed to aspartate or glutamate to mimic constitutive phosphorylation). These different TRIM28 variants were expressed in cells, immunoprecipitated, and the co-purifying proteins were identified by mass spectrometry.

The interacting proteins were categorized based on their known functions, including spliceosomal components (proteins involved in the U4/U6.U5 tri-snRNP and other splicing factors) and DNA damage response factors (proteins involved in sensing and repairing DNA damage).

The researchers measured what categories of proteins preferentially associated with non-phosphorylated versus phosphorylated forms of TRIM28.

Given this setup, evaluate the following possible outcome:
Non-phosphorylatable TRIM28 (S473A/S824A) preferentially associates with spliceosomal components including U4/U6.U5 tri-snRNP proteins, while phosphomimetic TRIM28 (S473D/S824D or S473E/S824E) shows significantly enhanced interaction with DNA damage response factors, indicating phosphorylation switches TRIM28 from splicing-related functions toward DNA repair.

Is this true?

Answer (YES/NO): YES